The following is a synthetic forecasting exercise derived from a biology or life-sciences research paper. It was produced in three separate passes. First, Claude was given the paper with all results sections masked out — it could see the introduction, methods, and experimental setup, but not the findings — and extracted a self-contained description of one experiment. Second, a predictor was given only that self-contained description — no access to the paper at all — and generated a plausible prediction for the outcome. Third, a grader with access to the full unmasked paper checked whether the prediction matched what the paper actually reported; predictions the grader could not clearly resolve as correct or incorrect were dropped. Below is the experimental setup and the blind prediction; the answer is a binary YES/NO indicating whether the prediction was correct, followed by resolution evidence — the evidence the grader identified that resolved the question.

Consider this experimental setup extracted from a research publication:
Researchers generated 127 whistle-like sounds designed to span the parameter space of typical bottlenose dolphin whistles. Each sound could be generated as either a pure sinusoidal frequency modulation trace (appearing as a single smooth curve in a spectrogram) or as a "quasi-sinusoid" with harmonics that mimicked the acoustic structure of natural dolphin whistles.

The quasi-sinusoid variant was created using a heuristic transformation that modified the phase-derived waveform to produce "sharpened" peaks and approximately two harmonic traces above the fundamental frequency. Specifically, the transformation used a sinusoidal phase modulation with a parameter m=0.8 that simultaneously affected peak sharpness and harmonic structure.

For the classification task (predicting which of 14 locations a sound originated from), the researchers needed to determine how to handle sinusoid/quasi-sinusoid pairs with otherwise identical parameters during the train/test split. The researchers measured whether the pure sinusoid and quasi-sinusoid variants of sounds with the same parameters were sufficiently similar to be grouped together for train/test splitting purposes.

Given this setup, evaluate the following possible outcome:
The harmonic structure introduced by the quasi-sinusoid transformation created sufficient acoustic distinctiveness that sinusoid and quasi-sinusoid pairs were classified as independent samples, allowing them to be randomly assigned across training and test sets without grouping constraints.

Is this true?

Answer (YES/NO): NO